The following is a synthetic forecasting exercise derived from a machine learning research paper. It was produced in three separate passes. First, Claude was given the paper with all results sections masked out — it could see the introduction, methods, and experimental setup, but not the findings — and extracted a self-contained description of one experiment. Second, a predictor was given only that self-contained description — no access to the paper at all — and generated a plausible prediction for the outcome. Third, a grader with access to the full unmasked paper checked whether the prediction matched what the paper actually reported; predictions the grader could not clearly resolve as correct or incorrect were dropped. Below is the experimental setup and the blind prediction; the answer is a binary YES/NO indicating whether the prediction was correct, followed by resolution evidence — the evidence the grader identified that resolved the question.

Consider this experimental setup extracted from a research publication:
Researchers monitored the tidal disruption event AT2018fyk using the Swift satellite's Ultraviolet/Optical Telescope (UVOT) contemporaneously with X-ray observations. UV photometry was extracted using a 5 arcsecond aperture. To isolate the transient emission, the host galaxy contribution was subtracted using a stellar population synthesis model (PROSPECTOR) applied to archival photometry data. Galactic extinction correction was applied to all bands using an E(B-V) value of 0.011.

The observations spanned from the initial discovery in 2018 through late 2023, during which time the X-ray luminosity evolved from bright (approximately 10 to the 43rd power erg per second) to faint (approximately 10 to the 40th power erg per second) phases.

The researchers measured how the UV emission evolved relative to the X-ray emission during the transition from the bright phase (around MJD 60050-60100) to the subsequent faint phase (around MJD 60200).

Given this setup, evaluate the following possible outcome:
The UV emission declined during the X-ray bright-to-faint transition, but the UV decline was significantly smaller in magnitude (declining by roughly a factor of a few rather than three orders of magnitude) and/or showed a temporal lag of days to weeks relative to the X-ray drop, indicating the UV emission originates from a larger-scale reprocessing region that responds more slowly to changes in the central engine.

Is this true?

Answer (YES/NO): NO